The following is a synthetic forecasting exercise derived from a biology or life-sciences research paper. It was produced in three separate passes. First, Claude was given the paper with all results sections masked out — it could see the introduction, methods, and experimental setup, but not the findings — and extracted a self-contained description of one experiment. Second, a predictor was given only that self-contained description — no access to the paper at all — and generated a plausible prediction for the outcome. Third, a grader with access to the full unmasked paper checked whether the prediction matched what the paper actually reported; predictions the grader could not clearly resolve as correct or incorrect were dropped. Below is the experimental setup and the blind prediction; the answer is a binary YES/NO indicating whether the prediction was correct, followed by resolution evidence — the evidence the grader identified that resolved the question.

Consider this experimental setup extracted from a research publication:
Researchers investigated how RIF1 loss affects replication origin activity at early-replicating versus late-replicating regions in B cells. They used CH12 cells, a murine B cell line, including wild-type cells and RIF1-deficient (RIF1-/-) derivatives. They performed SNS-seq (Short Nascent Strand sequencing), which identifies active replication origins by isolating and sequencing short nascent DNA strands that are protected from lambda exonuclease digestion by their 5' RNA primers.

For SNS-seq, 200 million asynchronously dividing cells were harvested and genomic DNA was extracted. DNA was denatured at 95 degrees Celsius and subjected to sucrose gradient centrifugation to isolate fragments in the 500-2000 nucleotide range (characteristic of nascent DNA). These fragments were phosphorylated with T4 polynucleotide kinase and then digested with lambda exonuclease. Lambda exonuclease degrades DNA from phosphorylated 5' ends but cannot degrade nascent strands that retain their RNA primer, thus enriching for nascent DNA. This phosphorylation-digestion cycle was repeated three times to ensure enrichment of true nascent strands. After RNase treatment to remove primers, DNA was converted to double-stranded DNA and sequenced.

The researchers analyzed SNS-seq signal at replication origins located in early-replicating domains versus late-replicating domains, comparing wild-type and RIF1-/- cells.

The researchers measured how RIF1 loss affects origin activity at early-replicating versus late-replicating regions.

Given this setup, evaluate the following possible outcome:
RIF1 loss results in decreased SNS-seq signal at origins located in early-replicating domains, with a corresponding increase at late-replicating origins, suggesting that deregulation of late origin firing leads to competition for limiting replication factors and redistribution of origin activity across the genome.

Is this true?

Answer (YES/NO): YES